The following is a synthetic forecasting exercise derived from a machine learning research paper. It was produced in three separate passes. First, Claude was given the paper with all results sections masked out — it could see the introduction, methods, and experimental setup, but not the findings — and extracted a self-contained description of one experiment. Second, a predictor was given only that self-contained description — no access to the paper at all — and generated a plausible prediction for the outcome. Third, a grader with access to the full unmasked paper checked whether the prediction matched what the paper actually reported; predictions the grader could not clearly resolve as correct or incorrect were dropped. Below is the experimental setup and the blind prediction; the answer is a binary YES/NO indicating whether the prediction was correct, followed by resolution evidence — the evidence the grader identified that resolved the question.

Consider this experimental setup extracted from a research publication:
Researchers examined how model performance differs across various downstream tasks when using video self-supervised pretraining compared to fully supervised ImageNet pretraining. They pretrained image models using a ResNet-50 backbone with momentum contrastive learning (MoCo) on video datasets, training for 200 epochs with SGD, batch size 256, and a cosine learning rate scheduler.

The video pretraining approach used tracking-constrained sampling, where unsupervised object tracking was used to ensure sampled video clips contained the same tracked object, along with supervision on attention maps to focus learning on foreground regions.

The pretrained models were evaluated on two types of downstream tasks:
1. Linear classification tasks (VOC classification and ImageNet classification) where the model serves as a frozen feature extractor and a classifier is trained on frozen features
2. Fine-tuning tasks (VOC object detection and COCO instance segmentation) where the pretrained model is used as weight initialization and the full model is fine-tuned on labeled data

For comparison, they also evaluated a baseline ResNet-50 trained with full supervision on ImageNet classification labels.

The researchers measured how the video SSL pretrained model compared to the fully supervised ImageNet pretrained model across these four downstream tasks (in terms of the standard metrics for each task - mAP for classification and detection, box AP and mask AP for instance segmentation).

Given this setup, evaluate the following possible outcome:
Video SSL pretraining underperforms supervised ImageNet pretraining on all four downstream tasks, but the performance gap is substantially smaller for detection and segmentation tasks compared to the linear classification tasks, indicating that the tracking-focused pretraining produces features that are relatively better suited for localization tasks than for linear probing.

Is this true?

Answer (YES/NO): NO